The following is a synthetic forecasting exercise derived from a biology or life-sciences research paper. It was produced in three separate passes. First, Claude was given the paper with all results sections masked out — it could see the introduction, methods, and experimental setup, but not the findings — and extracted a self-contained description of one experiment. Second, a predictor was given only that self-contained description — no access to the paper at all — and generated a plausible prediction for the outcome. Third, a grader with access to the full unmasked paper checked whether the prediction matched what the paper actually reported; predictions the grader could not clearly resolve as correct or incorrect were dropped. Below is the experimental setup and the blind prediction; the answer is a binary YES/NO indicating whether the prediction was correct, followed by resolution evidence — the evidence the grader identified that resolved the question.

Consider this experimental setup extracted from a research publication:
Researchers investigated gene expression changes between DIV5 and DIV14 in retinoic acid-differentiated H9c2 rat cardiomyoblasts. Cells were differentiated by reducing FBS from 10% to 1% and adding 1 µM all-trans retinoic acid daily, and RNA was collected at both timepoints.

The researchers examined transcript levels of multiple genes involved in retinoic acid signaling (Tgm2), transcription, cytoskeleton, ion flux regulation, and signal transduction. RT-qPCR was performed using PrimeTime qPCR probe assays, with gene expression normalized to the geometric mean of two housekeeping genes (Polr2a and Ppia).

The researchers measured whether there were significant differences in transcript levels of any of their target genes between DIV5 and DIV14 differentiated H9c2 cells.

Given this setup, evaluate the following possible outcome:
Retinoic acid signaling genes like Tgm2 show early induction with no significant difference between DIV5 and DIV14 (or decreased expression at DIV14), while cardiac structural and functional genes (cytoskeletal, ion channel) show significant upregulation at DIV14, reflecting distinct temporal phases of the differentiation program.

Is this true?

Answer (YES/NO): NO